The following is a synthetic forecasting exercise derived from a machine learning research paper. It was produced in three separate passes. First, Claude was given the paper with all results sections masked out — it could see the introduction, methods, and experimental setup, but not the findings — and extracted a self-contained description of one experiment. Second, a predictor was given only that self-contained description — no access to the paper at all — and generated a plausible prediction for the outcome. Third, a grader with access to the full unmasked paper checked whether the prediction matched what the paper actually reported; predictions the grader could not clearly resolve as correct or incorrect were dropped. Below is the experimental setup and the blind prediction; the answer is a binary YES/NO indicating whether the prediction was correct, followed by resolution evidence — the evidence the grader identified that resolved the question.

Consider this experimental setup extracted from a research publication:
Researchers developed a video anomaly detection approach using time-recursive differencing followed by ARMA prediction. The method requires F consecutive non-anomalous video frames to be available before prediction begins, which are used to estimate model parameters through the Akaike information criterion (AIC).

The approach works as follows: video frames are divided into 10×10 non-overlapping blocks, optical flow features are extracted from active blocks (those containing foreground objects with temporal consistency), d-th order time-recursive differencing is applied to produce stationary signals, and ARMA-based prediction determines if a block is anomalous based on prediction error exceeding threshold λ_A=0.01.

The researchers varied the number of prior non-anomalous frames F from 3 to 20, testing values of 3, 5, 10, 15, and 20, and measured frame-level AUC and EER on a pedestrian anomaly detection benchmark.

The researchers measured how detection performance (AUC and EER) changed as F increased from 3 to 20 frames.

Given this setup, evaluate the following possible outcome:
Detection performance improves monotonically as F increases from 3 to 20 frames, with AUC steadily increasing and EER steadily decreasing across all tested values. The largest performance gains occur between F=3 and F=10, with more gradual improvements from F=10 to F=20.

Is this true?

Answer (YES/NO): NO